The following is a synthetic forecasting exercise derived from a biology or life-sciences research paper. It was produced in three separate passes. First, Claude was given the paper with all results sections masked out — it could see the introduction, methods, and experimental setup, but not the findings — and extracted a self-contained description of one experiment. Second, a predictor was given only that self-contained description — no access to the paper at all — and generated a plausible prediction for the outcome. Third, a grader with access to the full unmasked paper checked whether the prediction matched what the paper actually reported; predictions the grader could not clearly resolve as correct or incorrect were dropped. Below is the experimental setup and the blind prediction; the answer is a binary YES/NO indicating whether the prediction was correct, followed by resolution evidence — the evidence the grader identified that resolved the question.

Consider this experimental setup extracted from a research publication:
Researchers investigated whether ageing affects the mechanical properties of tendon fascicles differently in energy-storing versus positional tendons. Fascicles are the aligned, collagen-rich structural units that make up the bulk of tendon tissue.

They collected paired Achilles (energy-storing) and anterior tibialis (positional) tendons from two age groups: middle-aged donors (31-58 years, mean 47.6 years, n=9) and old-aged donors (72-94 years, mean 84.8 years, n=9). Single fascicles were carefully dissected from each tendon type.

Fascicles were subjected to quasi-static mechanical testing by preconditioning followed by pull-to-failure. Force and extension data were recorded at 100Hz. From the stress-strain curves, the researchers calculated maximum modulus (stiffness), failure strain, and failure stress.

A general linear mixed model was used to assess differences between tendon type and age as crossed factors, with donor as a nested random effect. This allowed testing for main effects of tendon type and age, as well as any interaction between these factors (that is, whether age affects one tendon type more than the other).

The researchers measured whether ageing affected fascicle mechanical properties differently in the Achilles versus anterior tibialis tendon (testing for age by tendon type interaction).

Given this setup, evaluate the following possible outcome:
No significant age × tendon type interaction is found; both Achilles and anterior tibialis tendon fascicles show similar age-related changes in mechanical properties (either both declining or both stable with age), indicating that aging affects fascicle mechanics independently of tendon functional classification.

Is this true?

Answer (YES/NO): YES